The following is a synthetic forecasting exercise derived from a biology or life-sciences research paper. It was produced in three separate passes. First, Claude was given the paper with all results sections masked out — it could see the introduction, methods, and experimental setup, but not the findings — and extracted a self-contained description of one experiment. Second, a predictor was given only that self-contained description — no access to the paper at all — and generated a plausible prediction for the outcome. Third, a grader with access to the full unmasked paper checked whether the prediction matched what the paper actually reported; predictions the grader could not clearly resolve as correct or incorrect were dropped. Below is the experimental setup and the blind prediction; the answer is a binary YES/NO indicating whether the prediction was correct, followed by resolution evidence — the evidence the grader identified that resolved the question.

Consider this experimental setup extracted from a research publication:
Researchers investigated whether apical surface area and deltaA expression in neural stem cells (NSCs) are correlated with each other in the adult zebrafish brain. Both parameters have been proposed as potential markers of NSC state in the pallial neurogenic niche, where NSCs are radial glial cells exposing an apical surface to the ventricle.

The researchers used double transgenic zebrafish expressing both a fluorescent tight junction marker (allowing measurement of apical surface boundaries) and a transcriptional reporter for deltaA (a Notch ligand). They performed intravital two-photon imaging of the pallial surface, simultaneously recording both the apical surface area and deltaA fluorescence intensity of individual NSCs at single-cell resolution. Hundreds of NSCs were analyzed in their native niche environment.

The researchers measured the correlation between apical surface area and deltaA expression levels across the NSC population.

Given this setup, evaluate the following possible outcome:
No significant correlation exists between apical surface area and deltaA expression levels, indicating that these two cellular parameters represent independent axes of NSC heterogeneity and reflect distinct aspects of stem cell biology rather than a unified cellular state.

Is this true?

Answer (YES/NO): NO